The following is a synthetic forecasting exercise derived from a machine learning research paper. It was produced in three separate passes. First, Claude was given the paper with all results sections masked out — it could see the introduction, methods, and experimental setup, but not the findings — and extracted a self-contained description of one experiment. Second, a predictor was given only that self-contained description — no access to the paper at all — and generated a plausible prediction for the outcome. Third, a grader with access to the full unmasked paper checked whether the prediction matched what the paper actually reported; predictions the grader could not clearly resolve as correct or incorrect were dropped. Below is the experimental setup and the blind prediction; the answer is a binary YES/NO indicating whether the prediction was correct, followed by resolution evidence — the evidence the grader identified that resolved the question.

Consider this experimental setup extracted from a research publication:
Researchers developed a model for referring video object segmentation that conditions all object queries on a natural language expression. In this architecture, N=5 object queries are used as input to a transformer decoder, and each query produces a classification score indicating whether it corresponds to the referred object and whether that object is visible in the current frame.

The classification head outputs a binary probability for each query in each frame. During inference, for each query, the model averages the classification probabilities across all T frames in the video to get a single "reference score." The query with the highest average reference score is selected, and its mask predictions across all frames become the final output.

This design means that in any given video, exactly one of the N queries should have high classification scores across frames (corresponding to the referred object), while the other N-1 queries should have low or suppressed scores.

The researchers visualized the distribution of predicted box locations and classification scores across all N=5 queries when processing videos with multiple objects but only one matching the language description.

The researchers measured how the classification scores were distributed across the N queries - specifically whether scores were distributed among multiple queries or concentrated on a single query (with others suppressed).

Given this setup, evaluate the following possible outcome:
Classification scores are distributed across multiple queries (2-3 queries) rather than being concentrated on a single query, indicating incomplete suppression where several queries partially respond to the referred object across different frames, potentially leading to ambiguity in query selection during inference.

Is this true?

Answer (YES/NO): NO